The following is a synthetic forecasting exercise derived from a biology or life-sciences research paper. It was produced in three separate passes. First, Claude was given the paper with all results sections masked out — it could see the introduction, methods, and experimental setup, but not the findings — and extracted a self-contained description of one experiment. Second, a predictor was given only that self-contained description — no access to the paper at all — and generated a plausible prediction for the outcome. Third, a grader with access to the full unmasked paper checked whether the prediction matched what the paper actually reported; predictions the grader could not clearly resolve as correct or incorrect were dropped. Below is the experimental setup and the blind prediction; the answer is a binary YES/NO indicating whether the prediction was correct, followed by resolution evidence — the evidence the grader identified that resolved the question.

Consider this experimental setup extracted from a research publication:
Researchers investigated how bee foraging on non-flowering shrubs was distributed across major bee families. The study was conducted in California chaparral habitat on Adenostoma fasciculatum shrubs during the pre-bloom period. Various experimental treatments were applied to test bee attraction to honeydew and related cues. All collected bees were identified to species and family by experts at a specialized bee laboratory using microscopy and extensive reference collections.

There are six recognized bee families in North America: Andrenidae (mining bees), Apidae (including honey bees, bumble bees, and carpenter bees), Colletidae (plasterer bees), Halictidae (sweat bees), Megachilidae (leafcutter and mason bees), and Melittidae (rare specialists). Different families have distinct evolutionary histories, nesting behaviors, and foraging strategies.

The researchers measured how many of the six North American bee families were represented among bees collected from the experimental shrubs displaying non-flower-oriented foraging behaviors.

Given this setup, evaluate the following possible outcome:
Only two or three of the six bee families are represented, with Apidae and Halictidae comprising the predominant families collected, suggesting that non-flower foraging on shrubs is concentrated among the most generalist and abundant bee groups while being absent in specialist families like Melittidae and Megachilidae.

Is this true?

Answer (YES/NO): NO